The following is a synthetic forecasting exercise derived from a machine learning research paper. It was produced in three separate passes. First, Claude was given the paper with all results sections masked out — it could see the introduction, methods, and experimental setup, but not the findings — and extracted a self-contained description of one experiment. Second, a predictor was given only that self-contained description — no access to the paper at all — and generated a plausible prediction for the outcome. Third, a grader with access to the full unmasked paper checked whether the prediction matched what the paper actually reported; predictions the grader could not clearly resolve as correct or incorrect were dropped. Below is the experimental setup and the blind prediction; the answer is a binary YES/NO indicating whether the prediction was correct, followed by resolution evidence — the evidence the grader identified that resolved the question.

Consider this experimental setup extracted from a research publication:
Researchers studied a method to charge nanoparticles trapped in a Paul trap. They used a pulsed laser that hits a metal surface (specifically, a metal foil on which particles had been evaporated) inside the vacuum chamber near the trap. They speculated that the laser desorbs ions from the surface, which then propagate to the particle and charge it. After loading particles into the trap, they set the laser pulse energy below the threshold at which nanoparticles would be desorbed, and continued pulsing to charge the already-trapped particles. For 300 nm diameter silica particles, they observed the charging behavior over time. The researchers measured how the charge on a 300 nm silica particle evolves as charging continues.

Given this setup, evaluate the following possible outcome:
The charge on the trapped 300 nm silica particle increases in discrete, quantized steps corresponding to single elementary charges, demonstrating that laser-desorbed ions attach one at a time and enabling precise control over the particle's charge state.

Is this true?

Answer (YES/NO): NO